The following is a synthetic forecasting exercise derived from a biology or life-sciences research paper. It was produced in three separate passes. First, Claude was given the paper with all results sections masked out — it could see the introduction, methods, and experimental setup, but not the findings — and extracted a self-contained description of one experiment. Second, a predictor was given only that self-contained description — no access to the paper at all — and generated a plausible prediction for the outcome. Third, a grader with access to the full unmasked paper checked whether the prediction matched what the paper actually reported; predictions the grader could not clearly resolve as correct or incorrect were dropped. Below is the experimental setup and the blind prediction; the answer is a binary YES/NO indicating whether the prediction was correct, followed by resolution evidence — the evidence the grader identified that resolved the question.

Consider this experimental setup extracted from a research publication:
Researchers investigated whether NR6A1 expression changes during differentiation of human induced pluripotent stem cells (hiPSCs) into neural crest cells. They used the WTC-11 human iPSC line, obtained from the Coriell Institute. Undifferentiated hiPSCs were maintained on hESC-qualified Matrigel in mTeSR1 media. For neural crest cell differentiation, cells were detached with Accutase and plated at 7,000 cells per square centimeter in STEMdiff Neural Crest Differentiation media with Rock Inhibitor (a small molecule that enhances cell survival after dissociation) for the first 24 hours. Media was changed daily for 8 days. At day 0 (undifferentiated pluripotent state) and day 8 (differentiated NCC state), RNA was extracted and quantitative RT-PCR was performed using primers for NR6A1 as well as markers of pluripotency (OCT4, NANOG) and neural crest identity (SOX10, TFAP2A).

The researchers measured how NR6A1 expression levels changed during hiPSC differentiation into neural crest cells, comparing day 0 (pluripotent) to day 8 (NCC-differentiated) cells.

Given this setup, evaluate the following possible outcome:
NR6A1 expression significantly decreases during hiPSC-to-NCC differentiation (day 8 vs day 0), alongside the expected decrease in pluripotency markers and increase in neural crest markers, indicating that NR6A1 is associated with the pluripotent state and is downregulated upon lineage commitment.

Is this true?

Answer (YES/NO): NO